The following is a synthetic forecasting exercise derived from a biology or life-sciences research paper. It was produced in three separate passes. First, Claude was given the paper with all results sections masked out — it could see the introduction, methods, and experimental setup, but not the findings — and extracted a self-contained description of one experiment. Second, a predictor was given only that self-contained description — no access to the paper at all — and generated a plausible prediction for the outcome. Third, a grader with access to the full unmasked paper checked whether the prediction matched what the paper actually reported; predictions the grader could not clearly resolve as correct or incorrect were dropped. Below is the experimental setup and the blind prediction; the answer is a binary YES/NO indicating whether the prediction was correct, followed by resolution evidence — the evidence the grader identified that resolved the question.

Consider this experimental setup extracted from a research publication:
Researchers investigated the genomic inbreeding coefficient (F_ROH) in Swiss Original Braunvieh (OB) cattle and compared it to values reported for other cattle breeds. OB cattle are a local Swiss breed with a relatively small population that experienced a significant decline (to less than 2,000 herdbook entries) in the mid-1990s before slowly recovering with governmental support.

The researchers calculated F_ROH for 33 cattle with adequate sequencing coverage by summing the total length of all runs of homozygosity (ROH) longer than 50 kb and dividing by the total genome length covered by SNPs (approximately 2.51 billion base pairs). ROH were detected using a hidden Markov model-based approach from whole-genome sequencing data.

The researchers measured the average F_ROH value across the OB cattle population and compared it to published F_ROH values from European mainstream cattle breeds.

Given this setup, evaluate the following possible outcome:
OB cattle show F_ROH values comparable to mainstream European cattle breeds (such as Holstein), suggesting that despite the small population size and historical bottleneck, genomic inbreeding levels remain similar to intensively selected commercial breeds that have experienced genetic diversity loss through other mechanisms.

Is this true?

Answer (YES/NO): NO